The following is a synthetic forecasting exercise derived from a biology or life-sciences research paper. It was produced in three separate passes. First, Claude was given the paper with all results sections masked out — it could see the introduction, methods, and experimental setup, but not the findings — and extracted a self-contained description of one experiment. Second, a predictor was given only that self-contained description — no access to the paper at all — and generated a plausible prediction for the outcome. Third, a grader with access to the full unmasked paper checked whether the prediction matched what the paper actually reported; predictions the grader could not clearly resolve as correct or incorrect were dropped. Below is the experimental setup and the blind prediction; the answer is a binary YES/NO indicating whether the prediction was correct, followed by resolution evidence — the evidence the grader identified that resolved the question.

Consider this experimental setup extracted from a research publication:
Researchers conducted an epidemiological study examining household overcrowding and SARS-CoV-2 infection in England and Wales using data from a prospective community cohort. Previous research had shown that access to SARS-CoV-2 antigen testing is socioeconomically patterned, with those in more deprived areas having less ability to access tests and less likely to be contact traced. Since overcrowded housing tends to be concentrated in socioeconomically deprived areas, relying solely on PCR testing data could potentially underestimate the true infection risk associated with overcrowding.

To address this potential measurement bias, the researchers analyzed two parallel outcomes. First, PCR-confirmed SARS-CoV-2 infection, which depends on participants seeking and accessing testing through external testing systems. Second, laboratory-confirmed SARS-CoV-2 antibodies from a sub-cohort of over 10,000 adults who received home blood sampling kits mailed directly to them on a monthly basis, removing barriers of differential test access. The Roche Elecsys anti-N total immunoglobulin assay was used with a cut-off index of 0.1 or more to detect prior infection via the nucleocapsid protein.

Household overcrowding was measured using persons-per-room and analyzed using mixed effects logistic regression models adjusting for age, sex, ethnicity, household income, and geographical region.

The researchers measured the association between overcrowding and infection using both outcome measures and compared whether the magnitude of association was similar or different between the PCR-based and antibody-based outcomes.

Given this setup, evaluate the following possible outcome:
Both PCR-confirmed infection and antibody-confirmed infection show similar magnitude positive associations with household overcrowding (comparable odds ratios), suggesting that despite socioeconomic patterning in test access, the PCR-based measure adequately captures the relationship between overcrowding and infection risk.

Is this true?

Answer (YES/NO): YES